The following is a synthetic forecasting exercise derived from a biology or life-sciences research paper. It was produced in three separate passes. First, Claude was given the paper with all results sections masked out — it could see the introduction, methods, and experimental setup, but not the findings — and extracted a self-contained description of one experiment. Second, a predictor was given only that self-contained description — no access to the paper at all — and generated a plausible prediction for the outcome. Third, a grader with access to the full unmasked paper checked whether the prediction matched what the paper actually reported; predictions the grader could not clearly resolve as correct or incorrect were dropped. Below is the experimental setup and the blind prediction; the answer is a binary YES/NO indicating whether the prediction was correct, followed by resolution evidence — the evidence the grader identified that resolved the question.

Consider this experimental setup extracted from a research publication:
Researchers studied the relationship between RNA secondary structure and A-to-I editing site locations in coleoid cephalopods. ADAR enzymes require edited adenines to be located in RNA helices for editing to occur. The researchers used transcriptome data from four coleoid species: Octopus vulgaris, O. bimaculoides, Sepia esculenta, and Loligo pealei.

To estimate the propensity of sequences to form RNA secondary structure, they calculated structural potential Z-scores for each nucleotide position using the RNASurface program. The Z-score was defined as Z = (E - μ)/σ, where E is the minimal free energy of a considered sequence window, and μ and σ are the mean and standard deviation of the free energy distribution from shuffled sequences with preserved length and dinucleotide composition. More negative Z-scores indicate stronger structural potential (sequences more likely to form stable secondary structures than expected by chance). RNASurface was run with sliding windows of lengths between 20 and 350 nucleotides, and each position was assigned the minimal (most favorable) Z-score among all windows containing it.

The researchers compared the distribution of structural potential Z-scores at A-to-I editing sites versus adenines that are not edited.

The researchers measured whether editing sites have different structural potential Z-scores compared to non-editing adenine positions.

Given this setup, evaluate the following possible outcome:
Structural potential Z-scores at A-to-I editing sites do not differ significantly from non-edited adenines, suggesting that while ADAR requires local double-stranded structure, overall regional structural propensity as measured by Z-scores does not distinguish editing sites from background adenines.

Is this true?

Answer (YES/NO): NO